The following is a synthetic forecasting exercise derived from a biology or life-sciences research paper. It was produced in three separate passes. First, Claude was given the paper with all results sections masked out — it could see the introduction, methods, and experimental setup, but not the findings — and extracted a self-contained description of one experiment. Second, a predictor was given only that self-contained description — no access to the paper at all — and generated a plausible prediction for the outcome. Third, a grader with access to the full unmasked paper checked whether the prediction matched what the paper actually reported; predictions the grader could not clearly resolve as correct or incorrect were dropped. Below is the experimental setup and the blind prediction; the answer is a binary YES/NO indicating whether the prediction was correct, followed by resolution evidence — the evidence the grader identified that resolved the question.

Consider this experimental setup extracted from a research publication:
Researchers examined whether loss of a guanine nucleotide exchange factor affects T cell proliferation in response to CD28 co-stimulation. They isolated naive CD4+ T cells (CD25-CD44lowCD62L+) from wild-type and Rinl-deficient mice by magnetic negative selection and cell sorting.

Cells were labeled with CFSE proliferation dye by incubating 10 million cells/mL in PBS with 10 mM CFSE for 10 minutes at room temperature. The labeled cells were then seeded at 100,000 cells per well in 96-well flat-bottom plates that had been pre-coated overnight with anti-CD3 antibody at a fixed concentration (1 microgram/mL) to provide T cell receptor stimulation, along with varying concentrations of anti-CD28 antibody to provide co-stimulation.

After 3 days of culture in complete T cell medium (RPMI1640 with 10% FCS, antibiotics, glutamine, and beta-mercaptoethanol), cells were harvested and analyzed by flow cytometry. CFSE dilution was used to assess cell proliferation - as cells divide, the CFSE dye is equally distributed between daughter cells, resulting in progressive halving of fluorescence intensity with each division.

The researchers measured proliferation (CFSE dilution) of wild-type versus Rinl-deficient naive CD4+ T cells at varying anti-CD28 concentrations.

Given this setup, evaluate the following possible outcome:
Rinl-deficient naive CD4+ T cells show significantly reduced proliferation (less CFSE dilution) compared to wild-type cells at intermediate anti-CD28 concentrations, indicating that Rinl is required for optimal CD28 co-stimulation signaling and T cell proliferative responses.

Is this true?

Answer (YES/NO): NO